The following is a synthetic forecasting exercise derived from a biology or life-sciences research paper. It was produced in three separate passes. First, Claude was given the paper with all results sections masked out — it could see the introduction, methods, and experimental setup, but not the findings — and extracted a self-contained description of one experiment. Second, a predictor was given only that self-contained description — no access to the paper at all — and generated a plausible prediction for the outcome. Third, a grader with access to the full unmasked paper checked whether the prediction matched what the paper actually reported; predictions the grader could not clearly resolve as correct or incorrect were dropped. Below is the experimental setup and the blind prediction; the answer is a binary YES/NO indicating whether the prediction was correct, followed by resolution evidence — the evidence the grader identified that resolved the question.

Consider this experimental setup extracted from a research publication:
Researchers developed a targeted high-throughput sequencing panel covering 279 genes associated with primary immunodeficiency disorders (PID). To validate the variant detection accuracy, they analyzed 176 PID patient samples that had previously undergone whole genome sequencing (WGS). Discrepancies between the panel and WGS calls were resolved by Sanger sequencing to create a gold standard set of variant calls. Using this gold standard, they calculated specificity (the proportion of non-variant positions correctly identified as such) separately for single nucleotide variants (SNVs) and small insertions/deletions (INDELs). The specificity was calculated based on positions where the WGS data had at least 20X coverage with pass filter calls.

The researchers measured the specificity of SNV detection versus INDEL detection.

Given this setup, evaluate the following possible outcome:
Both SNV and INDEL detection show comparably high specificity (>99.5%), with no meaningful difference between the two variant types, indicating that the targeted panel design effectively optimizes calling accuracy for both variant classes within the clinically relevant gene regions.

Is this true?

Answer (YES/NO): NO